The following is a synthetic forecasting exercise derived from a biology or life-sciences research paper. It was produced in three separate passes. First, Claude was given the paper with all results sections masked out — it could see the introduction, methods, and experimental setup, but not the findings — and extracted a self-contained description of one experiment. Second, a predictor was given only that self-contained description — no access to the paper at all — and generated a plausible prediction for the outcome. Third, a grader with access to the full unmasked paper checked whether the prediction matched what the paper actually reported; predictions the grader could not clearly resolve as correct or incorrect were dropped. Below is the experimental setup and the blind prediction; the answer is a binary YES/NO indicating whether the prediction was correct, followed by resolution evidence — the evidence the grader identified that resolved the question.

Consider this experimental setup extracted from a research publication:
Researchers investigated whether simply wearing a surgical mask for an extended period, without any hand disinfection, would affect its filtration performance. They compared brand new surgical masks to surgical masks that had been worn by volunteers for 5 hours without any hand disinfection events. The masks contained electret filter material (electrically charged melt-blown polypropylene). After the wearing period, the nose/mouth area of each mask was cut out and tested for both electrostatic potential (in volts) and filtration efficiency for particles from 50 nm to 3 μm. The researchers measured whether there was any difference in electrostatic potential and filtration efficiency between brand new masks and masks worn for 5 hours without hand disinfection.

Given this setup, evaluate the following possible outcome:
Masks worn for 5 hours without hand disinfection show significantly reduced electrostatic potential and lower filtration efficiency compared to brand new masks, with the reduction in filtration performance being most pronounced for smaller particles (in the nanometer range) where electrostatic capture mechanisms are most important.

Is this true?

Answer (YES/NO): NO